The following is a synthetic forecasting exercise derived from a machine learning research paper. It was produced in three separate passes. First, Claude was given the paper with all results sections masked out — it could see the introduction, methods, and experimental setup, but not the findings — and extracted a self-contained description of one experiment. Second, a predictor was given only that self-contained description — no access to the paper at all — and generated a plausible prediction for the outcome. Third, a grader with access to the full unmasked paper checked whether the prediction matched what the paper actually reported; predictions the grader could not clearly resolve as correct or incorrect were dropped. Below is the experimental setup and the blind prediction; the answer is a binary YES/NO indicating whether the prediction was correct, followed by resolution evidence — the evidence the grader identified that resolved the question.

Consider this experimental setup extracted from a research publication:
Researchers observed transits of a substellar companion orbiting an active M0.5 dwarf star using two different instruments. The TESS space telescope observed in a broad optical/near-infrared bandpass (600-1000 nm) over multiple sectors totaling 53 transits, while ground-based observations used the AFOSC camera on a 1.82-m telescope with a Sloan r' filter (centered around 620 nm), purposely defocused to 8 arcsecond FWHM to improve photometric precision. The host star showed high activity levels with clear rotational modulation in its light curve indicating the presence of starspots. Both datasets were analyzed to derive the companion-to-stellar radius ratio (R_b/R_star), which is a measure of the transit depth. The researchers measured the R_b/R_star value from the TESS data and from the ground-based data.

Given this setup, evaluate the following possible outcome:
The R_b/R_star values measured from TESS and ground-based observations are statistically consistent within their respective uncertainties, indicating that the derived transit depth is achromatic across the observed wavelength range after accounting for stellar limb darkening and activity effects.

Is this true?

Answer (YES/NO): NO